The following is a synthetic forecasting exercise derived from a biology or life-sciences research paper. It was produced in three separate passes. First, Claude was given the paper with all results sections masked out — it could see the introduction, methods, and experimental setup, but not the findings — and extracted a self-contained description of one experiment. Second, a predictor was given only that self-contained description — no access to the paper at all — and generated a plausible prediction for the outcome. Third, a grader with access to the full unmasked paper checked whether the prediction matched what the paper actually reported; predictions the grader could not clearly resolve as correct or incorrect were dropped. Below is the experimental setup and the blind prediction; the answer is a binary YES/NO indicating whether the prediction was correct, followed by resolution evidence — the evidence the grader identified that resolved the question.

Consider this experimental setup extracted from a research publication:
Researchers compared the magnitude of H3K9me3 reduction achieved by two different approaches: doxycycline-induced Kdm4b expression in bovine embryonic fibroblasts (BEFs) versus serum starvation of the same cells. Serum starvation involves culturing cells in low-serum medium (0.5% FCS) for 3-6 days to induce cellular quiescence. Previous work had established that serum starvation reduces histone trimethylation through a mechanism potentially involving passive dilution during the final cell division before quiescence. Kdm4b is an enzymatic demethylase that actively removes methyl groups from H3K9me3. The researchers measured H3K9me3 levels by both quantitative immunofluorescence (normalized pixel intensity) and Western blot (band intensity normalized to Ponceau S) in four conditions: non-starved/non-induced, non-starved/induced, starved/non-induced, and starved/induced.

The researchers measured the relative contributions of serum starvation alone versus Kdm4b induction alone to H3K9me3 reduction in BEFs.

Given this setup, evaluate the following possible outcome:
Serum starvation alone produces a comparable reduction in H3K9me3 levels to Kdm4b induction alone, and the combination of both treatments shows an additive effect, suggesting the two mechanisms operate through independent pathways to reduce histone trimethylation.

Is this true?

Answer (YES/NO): YES